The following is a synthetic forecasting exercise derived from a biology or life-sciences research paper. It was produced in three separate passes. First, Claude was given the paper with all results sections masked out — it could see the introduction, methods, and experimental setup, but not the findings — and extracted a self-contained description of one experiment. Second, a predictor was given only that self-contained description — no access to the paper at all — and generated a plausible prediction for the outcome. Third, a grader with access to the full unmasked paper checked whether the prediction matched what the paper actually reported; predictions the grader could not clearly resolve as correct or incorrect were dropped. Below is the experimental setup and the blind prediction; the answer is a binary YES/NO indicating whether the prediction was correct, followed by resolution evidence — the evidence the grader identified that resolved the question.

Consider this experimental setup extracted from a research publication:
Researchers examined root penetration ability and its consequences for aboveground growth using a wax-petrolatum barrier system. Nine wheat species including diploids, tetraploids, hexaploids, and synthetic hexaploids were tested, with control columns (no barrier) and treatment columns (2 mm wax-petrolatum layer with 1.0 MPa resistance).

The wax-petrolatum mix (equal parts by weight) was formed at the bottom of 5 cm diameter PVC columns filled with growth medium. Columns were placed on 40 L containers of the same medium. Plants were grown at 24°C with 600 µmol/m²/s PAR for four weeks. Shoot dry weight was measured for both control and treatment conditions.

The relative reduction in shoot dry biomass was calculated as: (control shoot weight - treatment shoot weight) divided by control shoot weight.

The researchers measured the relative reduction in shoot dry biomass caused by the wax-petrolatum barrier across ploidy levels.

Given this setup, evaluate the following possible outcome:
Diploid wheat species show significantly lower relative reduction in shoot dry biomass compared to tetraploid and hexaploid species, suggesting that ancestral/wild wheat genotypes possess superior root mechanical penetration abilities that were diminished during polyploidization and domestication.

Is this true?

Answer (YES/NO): YES